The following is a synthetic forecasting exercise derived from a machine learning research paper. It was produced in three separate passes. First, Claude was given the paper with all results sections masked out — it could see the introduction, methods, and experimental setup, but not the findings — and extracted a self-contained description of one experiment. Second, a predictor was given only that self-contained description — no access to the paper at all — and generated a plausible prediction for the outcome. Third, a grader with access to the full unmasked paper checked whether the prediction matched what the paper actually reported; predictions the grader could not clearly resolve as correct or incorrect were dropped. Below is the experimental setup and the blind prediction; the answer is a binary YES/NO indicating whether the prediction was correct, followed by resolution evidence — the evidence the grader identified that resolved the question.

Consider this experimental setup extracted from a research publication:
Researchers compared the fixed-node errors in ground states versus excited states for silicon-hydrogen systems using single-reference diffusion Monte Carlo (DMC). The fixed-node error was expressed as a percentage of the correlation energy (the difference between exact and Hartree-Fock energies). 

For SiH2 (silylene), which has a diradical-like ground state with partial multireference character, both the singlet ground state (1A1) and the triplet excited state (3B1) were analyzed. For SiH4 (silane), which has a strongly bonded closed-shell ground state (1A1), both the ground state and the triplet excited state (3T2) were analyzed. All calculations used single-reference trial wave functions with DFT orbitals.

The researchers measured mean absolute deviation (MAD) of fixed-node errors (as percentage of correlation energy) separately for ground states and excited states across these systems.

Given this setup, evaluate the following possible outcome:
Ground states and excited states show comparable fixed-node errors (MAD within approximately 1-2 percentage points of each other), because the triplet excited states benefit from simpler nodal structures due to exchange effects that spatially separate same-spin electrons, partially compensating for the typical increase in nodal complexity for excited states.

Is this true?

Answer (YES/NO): YES